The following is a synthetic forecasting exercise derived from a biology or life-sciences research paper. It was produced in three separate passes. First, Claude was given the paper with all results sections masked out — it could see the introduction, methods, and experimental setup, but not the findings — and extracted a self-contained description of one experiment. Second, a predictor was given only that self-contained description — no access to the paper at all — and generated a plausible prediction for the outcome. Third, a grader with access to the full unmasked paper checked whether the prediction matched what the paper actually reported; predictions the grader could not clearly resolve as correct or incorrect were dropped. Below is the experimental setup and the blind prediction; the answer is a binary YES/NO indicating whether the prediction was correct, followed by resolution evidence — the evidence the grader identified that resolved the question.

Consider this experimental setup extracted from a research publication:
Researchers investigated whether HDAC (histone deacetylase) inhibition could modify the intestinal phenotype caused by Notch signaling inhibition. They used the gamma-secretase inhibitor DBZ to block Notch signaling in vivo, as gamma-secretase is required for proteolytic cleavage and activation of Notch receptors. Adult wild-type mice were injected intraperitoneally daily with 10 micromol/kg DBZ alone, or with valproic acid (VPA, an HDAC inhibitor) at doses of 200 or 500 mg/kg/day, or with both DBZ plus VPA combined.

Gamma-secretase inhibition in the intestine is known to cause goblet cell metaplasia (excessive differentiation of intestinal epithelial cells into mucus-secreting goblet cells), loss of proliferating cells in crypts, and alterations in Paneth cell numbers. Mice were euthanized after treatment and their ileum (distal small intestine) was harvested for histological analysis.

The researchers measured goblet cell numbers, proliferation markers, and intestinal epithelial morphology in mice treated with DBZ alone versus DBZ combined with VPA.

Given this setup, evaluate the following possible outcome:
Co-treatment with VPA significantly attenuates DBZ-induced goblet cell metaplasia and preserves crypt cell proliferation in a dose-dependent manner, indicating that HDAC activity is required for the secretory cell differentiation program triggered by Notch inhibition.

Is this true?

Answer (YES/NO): NO